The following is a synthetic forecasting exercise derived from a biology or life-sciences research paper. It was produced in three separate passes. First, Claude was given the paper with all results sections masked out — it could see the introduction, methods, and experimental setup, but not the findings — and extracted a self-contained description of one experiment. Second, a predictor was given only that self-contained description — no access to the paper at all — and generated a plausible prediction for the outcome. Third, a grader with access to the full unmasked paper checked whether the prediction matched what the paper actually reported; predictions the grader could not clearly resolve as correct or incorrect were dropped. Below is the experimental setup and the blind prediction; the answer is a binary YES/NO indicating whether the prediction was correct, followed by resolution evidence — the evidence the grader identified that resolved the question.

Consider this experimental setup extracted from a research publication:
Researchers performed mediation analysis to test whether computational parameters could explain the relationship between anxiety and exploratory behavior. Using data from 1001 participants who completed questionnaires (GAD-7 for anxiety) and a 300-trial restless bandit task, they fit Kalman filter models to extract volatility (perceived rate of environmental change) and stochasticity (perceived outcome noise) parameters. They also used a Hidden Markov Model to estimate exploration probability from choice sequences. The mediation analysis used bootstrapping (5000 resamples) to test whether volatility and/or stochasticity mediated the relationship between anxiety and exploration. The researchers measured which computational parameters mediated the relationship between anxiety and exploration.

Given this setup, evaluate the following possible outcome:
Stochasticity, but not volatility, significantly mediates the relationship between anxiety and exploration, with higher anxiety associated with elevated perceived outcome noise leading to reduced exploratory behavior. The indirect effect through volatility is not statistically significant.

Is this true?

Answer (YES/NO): NO